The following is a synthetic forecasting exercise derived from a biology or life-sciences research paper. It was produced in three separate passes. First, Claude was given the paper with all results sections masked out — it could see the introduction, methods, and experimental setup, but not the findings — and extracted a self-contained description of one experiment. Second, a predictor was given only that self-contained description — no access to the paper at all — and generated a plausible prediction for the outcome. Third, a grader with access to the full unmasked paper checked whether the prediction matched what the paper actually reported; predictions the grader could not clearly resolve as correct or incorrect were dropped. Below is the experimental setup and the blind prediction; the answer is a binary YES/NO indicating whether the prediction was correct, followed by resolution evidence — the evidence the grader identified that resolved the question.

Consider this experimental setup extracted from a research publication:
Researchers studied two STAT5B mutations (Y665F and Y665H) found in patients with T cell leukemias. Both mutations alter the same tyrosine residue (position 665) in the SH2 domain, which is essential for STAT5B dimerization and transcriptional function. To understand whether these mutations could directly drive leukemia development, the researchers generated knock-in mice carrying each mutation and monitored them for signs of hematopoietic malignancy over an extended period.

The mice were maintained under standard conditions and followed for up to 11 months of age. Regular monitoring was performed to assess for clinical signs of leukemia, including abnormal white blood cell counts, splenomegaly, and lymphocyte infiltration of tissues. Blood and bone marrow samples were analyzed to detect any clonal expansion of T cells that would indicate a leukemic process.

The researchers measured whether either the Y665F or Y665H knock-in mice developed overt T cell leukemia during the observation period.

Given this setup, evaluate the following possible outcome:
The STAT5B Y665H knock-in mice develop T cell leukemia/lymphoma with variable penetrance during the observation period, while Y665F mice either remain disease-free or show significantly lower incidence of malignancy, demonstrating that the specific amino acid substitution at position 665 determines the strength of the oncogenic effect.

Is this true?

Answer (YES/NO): NO